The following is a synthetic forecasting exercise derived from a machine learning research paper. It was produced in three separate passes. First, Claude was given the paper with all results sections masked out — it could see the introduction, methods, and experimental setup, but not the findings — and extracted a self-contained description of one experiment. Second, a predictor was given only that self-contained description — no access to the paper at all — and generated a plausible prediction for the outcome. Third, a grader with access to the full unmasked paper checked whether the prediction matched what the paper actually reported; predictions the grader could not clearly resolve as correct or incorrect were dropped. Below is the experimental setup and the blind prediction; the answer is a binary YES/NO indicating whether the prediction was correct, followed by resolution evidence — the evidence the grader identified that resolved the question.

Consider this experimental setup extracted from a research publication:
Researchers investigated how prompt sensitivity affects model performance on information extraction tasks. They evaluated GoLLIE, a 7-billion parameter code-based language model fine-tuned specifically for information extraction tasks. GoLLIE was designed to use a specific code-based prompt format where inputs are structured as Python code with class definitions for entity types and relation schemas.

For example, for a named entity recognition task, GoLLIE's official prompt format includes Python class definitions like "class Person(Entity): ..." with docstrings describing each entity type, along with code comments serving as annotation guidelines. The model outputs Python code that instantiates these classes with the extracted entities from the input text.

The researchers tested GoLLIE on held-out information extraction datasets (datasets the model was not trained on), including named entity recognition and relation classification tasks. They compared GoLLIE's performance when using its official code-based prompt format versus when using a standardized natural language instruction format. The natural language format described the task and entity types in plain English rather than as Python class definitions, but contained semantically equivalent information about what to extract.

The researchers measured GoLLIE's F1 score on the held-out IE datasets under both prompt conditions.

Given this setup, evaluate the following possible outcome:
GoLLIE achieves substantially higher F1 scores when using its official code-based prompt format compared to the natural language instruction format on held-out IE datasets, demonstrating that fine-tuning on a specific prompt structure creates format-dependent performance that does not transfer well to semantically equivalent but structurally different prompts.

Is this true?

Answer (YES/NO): YES